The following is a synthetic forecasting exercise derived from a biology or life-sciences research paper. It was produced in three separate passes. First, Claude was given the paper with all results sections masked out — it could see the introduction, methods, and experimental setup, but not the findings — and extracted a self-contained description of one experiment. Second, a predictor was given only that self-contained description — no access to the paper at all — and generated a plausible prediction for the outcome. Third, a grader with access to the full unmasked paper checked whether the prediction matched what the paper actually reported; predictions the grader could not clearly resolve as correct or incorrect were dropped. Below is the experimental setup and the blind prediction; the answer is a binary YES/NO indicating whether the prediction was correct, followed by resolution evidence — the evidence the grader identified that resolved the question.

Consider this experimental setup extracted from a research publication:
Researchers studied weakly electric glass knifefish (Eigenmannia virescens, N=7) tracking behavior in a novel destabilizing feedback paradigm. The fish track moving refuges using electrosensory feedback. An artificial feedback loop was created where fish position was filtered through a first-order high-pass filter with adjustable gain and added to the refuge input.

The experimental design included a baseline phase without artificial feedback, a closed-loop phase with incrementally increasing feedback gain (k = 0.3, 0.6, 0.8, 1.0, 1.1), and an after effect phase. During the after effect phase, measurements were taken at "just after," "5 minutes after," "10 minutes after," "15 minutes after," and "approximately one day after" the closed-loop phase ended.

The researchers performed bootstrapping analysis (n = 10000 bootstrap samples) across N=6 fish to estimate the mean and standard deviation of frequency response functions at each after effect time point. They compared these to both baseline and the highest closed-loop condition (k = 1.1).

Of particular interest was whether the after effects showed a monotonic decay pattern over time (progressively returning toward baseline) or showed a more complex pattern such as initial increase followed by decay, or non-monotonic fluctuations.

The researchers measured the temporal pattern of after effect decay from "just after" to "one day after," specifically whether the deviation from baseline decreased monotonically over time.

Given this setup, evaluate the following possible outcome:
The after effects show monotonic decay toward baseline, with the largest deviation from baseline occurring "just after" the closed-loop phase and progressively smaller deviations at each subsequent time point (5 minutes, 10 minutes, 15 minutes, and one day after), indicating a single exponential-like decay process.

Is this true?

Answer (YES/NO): YES